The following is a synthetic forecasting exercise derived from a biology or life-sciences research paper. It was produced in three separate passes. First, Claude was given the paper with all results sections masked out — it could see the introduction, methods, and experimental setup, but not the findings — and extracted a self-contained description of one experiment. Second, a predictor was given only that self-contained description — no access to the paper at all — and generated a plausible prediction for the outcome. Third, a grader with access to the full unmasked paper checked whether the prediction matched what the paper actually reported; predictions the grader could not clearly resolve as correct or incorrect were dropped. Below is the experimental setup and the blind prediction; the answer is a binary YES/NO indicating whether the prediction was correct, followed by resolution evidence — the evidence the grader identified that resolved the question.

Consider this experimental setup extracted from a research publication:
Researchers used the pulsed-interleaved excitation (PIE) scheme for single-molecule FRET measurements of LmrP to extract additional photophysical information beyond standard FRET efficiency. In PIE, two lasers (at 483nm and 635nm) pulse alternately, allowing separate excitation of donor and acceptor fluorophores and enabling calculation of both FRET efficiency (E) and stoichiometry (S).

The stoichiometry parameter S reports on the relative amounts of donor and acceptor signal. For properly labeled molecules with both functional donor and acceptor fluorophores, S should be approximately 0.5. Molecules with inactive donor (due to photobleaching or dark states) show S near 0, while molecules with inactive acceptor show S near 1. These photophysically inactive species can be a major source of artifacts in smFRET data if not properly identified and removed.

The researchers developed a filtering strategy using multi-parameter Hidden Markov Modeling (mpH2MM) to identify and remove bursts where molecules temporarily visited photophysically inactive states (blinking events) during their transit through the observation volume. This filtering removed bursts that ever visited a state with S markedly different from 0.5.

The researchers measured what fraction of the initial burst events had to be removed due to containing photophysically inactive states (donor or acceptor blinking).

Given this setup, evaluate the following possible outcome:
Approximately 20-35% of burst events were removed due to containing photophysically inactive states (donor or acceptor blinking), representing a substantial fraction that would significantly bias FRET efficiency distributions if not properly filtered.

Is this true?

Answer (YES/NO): NO